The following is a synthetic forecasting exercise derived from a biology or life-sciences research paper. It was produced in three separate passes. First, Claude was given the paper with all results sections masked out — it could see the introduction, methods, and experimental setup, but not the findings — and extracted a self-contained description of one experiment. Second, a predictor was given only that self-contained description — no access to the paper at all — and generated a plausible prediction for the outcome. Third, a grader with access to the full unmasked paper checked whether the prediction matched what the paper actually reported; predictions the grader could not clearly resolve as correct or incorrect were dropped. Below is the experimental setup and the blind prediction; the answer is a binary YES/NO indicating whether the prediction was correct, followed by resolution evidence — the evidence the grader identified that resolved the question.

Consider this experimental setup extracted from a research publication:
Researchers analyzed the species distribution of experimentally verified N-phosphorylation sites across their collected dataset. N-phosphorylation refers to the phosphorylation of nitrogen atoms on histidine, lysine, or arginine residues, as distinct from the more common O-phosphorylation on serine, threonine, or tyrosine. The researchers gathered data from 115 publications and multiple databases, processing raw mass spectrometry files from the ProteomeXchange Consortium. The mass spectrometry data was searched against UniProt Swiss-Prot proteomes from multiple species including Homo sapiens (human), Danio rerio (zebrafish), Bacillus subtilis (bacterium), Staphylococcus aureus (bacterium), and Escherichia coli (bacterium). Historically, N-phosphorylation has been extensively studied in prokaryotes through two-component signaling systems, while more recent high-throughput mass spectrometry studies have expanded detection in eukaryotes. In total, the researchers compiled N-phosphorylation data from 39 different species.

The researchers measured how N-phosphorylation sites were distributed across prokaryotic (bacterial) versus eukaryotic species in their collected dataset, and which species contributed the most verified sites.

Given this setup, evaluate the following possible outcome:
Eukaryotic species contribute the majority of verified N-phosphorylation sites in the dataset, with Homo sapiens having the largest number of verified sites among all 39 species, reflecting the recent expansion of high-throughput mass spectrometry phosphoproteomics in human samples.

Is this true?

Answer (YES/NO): YES